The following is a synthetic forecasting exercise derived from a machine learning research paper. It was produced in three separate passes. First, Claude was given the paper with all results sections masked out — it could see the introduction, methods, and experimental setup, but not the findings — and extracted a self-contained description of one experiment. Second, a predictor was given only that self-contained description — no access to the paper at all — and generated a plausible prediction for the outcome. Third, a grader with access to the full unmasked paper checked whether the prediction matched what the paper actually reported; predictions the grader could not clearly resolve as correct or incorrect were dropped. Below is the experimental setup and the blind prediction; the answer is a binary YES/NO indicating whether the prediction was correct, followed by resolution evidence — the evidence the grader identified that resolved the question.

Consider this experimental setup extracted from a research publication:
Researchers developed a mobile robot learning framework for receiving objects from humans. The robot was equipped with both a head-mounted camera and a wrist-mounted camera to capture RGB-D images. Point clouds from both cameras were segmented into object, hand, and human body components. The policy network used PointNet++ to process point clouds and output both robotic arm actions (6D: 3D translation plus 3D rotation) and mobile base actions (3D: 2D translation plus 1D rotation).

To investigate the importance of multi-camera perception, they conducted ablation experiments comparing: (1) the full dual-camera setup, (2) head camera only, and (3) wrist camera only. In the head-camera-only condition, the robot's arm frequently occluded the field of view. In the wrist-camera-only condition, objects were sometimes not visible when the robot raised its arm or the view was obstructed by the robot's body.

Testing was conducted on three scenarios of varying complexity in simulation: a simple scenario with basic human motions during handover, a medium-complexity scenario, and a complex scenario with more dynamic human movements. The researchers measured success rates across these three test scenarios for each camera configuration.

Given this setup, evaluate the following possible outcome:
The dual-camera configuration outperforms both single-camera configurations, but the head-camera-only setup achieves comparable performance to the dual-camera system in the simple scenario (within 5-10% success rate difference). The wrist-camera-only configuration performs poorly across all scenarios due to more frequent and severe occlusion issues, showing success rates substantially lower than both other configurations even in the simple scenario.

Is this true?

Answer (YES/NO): NO